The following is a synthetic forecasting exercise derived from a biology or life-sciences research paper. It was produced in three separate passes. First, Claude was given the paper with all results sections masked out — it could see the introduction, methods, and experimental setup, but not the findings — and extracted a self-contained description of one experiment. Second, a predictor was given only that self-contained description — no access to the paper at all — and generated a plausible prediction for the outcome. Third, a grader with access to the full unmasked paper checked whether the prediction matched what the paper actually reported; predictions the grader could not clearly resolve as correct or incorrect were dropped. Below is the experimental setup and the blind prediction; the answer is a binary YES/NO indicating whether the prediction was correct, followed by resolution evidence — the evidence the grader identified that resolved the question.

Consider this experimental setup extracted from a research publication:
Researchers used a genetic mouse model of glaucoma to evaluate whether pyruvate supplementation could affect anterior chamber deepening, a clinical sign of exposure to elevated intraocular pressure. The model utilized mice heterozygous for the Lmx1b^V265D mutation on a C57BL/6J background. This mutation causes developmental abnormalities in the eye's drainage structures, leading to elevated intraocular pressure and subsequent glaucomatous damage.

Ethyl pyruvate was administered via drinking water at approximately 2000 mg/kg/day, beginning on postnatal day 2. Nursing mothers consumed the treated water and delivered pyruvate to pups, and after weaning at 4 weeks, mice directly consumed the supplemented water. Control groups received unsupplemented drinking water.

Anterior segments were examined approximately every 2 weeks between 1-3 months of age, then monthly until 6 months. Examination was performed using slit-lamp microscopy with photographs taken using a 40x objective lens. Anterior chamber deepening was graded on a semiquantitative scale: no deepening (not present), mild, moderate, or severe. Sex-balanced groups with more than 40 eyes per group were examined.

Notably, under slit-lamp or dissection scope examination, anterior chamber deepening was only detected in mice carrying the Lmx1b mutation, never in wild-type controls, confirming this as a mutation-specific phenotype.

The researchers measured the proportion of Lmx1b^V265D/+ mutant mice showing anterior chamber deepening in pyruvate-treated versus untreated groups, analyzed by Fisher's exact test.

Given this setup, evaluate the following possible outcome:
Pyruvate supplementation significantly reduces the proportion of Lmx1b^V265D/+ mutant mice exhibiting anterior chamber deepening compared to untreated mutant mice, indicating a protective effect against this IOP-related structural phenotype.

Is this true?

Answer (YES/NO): YES